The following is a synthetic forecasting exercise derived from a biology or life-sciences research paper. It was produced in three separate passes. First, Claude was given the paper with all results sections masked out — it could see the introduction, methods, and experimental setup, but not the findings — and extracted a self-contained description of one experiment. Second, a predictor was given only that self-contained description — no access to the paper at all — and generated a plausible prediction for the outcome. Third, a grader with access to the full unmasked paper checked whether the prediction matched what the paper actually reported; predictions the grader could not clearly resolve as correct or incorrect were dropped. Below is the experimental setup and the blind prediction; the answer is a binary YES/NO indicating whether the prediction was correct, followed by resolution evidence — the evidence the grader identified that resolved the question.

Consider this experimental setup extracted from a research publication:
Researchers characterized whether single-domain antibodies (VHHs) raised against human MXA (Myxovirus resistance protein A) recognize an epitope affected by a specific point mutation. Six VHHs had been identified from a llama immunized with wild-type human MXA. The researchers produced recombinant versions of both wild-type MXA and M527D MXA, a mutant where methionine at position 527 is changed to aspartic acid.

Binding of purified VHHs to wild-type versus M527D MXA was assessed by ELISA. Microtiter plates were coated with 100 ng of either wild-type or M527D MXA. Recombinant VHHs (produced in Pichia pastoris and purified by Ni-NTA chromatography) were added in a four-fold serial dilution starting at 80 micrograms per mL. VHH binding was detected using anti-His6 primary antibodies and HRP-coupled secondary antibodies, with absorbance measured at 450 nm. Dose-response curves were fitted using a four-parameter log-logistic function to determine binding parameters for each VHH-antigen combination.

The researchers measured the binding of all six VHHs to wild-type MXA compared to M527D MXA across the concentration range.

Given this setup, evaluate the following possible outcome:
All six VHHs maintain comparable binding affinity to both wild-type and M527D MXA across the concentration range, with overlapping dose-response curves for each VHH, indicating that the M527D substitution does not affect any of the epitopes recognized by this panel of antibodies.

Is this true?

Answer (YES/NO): NO